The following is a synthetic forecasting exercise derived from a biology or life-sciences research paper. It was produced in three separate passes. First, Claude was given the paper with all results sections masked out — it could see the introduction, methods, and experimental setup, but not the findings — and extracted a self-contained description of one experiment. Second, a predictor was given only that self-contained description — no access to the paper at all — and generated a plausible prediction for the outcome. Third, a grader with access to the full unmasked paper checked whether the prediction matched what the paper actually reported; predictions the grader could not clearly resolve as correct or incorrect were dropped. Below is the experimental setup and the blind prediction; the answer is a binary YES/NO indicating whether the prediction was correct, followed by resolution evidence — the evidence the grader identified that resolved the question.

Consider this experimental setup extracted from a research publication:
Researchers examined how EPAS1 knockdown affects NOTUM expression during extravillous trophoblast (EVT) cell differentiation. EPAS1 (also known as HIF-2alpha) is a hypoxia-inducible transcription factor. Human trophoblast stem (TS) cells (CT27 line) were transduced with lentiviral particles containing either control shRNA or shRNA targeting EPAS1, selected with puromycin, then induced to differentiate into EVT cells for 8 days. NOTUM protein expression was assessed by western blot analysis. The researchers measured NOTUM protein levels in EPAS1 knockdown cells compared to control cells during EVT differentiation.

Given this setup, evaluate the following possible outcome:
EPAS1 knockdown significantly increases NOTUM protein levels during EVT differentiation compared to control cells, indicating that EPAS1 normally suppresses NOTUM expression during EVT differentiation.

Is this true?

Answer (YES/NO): NO